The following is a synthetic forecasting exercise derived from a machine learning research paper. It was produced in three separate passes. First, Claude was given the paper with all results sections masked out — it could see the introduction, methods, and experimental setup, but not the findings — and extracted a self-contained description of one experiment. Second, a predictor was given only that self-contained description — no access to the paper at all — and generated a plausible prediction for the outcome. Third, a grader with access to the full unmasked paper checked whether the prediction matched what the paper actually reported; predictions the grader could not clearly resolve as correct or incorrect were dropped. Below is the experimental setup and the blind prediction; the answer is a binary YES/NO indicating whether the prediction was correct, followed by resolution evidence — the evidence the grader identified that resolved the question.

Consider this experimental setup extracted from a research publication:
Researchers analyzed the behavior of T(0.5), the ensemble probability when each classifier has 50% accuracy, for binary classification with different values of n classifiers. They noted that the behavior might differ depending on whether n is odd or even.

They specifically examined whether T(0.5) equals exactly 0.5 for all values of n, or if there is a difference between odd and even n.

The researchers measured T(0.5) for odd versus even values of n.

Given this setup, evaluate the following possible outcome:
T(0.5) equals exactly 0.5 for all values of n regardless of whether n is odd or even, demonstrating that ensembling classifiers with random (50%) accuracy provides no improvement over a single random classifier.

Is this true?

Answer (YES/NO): NO